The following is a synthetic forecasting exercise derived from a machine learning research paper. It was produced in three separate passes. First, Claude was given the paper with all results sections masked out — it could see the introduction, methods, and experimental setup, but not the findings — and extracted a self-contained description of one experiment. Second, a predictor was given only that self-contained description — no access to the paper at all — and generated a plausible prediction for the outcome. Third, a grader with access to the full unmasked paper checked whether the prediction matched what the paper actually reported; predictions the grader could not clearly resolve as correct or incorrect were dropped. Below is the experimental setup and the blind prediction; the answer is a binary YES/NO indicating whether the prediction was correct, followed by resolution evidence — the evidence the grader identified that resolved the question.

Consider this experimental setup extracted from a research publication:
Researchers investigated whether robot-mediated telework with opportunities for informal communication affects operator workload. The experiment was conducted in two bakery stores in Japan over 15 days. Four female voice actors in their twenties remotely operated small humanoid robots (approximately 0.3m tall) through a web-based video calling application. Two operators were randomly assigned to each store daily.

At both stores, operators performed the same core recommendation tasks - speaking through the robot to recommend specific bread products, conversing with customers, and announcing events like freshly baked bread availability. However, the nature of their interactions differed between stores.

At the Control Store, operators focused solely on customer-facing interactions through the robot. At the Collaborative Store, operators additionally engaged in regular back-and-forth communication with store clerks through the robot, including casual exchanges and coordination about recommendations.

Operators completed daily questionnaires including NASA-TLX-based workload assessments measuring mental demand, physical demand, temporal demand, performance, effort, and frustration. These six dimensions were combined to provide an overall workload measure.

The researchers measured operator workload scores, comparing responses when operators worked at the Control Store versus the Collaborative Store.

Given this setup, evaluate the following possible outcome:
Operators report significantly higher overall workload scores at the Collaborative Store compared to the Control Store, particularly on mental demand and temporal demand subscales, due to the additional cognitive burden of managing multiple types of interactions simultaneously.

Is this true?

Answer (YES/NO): NO